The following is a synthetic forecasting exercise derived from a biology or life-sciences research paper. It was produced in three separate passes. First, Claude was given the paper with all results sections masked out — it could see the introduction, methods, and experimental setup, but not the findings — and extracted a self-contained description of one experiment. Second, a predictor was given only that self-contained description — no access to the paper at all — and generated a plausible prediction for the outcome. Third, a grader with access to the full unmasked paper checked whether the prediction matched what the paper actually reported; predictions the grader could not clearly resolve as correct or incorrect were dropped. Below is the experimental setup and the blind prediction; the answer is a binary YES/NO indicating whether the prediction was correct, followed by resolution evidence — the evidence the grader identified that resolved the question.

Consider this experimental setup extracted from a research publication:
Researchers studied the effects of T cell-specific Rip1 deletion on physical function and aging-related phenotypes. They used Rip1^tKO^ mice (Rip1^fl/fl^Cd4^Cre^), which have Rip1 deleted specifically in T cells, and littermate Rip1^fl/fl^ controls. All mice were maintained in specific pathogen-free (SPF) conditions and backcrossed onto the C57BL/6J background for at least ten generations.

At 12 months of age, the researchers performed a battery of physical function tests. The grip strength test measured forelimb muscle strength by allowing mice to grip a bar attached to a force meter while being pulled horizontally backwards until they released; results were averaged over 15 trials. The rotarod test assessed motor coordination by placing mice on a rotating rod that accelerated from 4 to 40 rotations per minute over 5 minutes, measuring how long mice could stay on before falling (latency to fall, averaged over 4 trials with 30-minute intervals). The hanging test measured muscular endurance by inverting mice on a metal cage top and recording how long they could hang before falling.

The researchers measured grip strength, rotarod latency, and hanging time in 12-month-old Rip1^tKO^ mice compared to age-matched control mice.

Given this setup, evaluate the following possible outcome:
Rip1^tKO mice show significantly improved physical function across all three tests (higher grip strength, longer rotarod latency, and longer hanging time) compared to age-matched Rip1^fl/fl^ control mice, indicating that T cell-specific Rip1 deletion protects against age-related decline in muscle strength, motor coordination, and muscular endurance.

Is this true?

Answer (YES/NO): NO